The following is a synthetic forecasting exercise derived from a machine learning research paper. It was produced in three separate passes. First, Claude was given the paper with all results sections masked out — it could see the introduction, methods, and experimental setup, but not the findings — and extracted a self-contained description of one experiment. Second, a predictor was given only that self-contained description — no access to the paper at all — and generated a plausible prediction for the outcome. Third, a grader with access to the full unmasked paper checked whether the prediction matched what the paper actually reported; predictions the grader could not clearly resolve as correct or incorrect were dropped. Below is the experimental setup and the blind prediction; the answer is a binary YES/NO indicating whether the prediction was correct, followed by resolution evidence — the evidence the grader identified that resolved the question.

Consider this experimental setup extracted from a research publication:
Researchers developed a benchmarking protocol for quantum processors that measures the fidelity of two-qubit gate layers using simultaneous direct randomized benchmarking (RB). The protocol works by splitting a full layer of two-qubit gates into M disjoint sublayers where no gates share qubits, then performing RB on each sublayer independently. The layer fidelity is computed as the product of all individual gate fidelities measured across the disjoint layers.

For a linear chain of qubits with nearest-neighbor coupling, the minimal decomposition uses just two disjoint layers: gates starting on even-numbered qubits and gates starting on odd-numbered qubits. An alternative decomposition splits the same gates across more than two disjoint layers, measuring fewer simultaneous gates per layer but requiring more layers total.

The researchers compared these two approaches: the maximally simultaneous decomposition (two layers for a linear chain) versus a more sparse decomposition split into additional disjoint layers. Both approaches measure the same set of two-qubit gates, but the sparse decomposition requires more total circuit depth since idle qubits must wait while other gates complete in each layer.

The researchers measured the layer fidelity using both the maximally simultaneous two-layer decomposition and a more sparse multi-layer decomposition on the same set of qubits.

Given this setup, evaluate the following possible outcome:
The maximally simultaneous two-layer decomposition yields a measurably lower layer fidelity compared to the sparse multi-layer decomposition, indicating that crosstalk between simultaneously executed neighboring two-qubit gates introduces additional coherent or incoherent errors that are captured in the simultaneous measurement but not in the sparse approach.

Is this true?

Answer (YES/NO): NO